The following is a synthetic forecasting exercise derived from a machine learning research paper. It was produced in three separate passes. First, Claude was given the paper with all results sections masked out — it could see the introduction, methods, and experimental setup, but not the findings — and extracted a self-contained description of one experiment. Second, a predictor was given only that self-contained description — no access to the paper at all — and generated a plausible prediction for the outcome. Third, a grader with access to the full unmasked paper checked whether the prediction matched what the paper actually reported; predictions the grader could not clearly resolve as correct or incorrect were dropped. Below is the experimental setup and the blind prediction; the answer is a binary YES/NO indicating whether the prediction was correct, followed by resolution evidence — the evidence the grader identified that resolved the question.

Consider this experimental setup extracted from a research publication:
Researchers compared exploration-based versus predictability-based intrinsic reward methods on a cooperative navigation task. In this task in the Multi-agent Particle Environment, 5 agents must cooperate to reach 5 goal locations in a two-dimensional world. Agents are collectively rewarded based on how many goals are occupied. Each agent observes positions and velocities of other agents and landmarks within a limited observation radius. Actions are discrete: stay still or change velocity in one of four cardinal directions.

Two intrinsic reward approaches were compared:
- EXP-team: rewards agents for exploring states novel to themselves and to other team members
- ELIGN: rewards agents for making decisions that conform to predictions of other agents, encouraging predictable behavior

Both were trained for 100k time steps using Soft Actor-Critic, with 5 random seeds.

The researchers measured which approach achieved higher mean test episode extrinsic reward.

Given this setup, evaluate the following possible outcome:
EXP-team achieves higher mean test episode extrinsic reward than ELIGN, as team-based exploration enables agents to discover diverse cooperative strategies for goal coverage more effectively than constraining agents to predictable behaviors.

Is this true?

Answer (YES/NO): NO